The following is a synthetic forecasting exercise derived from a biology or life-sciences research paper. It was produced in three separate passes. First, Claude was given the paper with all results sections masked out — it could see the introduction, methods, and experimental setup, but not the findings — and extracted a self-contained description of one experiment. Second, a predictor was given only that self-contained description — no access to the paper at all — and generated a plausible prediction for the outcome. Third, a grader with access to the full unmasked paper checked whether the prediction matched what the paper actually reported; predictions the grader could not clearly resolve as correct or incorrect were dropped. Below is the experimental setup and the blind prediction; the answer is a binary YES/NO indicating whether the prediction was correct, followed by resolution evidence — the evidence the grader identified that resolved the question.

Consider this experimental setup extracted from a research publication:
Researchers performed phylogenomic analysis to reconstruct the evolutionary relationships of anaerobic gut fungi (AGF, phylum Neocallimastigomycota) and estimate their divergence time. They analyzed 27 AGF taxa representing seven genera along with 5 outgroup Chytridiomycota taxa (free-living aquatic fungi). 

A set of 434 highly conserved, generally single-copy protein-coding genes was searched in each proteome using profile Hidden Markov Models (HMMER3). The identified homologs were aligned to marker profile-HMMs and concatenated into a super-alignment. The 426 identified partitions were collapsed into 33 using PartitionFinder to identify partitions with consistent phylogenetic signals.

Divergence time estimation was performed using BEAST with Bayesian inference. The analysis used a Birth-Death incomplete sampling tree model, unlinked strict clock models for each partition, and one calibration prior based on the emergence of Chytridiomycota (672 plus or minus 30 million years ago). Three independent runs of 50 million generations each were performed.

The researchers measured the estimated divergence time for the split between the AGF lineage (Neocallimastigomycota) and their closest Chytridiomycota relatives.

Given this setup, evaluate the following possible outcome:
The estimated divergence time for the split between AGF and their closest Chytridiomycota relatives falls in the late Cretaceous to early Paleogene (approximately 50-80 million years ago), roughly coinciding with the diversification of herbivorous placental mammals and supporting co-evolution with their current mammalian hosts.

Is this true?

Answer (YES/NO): YES